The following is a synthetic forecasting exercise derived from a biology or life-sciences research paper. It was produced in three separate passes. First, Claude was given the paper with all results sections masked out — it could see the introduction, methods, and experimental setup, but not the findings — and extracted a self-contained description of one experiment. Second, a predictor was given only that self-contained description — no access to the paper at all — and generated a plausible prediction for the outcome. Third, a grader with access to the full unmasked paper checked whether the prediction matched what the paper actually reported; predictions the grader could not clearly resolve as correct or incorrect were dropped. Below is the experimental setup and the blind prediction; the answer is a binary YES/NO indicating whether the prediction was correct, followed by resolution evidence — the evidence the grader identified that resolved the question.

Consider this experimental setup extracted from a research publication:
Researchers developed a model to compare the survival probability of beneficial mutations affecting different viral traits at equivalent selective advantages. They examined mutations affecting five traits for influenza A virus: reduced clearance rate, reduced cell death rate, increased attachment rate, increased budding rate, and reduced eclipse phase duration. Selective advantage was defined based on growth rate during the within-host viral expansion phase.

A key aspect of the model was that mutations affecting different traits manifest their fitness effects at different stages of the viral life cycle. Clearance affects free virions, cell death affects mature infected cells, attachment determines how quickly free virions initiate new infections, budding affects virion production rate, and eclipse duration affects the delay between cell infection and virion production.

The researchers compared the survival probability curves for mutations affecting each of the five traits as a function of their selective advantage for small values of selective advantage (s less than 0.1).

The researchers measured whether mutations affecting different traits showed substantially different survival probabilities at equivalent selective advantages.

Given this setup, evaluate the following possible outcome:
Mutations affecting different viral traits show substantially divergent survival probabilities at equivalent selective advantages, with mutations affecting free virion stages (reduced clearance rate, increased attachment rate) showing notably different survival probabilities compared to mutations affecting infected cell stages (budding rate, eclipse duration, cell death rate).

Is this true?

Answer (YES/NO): NO